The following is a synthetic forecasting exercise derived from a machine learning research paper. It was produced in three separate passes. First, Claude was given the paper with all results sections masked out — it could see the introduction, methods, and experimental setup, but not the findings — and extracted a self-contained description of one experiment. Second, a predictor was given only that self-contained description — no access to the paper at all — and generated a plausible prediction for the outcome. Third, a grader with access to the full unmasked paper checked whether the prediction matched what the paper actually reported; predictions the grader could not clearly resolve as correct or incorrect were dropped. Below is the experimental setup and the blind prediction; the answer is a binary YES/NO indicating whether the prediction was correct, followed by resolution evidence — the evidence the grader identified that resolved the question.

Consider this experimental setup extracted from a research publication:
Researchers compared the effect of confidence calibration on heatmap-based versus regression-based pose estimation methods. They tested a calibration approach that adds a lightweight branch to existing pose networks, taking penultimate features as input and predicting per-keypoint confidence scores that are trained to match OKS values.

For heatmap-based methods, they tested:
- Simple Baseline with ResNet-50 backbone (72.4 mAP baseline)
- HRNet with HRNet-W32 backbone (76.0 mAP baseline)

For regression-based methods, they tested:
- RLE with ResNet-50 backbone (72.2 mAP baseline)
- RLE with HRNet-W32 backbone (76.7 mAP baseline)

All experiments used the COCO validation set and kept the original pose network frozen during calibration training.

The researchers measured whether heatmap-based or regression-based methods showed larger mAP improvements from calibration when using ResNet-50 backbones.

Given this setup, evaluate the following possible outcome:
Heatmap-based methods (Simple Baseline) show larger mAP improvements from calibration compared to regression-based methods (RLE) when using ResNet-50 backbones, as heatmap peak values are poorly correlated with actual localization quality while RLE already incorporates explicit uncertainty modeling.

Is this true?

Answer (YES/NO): NO